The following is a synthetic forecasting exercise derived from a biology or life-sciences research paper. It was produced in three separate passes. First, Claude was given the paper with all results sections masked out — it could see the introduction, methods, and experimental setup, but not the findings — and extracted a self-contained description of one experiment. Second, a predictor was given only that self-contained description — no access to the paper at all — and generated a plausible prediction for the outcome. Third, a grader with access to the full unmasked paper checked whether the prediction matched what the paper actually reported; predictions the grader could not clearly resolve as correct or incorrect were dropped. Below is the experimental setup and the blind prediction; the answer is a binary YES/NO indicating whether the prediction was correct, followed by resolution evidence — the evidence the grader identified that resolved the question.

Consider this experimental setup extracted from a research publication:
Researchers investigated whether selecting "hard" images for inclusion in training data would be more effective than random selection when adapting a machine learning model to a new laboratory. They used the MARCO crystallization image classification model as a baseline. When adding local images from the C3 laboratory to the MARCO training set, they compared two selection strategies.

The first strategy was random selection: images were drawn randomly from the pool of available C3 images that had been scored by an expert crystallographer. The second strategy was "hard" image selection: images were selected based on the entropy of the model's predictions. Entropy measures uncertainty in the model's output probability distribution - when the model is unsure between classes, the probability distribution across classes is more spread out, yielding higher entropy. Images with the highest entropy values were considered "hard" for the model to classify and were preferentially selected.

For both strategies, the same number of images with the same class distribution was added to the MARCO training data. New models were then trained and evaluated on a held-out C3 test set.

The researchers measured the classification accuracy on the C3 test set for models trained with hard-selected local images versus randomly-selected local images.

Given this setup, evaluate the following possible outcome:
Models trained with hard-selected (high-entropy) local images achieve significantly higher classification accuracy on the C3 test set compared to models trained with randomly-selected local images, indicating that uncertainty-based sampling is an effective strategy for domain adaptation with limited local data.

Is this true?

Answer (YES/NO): NO